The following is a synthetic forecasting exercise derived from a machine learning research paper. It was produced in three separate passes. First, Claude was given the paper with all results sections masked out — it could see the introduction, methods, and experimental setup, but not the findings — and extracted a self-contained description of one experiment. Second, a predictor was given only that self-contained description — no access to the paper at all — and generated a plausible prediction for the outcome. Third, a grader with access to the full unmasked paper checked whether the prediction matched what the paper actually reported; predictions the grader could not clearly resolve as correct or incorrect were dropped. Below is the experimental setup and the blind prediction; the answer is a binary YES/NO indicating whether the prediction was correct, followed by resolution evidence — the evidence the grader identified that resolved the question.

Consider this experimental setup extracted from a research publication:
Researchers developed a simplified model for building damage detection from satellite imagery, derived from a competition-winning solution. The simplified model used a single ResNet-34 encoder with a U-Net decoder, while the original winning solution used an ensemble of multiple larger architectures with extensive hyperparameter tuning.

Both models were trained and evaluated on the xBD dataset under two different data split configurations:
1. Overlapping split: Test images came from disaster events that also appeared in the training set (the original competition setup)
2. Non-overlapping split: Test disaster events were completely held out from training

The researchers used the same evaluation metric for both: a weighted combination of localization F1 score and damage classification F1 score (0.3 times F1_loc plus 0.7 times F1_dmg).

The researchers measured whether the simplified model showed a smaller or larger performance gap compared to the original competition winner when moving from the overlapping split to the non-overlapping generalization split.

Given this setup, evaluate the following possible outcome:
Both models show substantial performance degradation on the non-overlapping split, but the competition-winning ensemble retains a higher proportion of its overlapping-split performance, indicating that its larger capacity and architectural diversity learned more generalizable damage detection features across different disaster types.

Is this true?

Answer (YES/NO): NO